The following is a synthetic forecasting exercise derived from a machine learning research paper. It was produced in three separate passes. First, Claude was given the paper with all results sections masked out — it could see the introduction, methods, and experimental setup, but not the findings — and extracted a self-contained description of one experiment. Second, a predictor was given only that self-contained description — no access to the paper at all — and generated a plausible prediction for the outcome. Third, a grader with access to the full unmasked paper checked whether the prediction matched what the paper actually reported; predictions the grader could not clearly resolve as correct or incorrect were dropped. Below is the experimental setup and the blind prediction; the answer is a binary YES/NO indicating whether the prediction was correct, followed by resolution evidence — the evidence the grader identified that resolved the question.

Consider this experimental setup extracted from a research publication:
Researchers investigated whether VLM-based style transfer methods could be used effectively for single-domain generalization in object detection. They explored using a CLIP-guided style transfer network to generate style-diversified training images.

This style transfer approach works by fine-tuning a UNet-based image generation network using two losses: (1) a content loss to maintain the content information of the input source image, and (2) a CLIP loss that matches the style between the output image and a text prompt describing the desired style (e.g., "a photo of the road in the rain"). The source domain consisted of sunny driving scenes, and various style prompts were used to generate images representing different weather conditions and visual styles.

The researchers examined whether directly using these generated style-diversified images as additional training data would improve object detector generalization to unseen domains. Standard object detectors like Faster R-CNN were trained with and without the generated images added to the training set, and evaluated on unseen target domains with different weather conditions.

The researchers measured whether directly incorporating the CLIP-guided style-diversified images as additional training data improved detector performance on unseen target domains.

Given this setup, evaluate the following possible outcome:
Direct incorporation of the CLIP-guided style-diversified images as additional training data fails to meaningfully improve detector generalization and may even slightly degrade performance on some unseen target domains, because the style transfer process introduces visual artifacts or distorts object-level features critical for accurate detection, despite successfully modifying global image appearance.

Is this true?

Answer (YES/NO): YES